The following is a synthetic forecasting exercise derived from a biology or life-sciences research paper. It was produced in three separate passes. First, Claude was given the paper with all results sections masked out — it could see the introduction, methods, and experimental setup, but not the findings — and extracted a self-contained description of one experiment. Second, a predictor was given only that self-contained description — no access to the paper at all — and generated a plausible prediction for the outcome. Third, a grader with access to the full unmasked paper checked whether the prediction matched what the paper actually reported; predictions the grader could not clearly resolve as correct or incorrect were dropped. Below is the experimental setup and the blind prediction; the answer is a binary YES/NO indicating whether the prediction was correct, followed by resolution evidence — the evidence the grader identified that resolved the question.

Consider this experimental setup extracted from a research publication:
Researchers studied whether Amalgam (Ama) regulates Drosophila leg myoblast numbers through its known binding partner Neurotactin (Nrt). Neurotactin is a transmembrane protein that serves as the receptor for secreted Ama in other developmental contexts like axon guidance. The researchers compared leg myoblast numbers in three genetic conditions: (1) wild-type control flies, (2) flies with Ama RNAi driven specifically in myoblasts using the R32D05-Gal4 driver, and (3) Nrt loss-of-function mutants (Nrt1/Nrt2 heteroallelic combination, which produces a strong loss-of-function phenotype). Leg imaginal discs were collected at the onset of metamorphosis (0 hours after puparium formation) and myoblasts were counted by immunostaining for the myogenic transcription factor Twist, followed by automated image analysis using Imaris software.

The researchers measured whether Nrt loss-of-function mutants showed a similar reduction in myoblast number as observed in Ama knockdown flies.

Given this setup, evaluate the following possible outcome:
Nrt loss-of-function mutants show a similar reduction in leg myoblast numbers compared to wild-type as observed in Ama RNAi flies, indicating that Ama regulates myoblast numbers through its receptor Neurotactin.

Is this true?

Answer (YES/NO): NO